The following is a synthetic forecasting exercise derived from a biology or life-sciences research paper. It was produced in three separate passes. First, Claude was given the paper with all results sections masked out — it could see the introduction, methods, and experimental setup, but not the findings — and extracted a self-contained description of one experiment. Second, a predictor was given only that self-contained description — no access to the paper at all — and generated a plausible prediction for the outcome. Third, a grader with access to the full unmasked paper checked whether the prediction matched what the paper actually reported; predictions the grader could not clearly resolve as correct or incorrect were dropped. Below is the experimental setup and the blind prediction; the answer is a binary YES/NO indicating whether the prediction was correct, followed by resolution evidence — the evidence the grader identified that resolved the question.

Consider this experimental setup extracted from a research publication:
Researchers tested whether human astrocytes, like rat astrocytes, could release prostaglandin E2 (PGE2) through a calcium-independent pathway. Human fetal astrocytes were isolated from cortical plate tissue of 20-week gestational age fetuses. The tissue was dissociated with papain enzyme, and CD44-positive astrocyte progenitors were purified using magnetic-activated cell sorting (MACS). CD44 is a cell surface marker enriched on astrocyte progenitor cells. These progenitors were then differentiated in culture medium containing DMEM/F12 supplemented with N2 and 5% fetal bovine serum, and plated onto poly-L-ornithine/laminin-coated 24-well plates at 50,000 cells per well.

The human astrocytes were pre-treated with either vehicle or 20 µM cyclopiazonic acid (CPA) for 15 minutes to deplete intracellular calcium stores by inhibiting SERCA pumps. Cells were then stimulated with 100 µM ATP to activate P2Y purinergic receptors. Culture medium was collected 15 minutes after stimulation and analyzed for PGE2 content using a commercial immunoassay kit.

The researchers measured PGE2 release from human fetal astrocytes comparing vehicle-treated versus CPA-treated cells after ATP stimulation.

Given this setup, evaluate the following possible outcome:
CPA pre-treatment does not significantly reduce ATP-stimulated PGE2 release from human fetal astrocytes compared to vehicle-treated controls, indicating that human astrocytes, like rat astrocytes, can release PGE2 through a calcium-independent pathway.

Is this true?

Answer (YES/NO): NO